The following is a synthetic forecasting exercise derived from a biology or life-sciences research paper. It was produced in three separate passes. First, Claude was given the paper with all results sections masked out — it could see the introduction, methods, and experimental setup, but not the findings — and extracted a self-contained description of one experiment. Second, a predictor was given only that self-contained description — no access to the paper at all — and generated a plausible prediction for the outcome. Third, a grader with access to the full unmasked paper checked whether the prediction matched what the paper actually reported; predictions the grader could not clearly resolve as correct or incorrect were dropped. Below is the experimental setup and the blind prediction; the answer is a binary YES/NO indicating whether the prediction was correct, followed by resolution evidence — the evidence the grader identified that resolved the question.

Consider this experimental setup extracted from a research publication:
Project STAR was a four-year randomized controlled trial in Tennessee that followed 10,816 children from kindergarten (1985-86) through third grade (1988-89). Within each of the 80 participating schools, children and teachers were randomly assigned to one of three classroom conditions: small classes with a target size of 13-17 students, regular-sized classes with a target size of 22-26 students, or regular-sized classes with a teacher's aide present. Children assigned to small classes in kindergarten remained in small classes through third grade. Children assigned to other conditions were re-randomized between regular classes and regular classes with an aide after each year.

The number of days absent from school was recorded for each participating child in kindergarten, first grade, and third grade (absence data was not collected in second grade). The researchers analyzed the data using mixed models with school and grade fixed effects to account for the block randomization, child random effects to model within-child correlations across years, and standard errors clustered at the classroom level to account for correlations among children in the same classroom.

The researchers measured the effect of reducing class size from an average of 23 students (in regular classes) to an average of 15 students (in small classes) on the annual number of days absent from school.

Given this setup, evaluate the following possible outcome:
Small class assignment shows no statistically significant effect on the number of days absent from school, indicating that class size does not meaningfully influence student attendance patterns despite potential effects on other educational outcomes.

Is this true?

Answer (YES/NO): NO